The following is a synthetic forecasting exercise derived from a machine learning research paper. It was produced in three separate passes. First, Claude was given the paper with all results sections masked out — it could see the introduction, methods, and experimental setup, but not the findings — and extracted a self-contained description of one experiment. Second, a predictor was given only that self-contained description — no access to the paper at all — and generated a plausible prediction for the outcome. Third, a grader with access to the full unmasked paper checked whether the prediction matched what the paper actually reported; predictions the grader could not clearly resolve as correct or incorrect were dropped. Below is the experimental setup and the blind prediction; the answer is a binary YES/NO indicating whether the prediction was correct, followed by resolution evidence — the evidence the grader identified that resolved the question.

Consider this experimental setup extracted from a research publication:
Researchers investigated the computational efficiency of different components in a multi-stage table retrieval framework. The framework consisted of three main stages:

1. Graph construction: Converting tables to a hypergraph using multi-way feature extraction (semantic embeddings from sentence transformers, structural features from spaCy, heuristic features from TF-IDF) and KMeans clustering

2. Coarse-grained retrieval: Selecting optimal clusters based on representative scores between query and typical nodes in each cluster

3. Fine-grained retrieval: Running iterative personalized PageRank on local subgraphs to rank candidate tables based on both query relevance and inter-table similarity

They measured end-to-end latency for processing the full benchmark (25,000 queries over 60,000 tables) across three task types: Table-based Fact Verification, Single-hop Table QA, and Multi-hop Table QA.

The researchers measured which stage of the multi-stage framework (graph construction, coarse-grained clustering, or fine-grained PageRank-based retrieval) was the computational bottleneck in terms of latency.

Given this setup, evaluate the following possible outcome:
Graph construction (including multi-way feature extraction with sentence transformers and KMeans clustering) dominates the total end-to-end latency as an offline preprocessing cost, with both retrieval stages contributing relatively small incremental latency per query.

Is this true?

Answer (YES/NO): NO